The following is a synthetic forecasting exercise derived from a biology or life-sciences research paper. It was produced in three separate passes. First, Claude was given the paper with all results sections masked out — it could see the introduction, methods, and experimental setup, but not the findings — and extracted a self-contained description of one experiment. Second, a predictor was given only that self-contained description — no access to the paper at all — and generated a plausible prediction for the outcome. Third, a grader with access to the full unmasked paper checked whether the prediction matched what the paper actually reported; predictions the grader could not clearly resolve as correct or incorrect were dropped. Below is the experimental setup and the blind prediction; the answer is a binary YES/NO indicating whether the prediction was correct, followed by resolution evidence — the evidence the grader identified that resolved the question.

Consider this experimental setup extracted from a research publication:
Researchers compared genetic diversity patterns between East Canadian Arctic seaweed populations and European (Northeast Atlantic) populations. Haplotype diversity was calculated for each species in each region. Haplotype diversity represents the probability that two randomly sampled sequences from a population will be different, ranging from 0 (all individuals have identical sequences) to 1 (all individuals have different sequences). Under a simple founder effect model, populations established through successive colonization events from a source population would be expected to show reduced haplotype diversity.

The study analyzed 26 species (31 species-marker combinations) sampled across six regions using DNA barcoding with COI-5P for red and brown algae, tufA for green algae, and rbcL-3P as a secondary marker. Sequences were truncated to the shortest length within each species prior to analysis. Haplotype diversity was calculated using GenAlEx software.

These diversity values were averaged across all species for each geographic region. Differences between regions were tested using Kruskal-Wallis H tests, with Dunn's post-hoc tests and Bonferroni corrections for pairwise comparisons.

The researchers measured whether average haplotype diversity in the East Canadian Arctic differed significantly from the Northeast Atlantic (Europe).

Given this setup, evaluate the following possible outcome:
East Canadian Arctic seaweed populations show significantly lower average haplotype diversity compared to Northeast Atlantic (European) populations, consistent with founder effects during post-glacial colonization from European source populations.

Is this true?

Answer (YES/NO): NO